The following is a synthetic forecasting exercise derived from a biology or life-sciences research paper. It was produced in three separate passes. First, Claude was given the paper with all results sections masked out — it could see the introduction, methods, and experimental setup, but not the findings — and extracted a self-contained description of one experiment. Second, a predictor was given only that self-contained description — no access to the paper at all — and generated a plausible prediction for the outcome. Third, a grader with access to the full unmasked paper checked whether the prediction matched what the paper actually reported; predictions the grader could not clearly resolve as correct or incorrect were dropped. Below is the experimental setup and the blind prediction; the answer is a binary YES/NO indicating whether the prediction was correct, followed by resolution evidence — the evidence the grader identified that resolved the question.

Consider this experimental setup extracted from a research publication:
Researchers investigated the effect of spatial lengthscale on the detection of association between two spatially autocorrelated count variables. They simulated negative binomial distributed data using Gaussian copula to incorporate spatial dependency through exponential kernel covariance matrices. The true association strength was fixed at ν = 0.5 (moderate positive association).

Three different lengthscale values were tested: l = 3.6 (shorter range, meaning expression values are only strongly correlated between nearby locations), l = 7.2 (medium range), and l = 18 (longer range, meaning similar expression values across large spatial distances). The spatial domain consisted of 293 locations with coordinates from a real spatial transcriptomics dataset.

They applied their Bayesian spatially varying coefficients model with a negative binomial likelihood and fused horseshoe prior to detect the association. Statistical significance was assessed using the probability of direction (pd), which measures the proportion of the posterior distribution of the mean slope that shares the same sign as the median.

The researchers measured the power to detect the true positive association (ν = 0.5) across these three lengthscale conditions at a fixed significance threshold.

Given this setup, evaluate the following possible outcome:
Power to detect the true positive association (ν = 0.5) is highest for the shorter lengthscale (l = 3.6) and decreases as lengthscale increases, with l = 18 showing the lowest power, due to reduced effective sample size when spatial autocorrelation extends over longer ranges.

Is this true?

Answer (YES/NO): YES